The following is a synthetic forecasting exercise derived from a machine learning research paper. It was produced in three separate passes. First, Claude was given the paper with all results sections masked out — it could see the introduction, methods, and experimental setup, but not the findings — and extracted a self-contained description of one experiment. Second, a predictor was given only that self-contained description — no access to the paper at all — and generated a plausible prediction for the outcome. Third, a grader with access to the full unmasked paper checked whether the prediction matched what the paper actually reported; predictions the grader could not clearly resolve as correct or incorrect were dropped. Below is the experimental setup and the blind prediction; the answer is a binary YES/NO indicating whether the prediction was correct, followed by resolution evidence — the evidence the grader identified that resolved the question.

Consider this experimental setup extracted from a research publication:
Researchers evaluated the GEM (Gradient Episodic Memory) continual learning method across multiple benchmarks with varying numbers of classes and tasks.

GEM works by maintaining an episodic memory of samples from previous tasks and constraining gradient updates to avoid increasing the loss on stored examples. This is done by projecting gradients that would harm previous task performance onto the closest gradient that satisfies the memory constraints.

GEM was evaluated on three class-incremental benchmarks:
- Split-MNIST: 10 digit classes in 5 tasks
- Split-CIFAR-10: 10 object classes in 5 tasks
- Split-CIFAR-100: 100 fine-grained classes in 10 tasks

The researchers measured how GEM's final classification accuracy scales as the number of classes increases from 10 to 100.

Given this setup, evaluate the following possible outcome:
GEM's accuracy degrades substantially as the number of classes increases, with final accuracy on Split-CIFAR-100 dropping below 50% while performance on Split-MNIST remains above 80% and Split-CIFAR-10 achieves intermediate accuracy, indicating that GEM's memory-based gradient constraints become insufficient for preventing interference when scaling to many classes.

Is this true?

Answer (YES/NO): NO